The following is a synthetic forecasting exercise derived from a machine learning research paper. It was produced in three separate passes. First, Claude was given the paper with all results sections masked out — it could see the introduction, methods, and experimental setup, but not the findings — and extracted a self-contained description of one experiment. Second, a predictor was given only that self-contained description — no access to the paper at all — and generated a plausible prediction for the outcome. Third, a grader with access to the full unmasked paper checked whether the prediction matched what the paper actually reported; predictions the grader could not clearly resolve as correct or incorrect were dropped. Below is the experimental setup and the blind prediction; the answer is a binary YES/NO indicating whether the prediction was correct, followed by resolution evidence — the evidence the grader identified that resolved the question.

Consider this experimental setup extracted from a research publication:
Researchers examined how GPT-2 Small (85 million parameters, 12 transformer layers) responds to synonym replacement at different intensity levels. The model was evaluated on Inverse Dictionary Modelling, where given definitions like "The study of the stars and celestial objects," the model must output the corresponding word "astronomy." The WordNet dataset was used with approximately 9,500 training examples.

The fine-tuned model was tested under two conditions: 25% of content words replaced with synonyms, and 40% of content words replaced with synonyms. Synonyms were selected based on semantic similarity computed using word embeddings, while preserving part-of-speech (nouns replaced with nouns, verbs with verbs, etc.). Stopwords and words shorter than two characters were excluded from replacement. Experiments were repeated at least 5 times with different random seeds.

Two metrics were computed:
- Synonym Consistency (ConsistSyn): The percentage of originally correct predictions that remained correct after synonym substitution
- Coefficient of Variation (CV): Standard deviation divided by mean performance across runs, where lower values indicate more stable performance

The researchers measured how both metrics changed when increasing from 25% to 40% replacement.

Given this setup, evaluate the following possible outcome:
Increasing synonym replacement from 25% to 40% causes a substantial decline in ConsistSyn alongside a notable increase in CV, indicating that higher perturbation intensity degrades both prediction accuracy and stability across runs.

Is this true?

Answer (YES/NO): YES